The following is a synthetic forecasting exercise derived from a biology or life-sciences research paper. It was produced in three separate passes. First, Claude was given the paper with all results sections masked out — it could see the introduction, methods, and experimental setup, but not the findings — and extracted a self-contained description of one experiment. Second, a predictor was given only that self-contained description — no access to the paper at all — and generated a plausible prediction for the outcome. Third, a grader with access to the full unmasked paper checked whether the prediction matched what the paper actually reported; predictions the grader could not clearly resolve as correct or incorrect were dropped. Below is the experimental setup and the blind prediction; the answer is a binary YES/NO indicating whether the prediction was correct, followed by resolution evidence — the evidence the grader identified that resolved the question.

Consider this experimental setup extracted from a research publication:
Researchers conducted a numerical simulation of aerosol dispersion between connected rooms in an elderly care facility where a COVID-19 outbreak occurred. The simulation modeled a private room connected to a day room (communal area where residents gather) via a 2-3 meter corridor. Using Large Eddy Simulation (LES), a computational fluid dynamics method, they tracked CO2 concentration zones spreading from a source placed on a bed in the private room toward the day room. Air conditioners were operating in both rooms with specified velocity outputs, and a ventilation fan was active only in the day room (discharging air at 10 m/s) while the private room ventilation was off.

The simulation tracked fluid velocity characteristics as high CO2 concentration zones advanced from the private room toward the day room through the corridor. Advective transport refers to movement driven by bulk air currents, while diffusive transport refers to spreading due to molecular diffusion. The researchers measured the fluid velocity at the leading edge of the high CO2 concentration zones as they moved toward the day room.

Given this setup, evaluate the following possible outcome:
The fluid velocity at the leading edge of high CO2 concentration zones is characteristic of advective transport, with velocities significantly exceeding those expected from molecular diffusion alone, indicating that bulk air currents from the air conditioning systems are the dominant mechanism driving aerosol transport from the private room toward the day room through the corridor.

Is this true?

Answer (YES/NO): YES